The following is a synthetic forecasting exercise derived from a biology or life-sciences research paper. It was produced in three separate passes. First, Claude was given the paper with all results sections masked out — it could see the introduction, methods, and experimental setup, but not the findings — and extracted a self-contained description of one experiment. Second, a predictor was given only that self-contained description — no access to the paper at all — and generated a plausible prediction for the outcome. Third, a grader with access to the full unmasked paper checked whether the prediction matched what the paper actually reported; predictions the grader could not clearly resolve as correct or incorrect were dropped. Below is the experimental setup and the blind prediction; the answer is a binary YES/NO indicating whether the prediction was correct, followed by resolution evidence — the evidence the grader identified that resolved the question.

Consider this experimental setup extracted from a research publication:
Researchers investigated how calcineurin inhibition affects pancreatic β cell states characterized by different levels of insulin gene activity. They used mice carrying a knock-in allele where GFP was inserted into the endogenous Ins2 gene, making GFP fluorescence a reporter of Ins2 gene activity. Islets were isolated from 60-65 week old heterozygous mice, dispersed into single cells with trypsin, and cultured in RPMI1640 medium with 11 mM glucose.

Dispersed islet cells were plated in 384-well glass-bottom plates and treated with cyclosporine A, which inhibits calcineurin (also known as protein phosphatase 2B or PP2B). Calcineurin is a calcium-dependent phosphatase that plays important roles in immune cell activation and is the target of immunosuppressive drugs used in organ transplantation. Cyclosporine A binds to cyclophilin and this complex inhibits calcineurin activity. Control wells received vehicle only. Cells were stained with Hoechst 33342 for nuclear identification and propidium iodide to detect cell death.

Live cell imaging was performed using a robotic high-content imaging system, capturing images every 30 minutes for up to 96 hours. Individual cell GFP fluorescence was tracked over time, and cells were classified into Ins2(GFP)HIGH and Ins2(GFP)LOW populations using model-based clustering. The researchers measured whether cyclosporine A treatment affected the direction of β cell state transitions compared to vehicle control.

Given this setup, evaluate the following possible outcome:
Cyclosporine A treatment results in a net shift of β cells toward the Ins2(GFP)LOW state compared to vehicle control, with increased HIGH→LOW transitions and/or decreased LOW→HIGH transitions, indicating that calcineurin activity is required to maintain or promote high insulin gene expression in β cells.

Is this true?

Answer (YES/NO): YES